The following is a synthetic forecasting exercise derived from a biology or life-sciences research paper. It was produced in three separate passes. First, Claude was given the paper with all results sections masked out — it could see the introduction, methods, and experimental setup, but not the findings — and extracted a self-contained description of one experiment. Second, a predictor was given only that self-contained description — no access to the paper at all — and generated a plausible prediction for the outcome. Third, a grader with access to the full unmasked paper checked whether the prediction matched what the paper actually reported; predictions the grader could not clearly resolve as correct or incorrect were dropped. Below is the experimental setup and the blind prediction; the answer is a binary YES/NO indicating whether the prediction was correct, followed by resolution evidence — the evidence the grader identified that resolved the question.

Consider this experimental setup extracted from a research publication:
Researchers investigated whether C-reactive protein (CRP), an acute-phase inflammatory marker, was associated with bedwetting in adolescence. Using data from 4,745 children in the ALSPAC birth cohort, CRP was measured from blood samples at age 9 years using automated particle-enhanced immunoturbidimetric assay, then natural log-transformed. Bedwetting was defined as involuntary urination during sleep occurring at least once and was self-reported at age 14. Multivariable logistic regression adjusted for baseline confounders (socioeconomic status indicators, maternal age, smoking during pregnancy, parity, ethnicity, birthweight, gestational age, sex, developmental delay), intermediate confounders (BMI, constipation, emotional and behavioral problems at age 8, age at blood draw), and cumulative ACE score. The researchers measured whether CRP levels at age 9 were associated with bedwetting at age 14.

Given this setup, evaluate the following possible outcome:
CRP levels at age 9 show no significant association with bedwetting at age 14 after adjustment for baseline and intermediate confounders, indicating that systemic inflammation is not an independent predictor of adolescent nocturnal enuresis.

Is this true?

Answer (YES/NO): YES